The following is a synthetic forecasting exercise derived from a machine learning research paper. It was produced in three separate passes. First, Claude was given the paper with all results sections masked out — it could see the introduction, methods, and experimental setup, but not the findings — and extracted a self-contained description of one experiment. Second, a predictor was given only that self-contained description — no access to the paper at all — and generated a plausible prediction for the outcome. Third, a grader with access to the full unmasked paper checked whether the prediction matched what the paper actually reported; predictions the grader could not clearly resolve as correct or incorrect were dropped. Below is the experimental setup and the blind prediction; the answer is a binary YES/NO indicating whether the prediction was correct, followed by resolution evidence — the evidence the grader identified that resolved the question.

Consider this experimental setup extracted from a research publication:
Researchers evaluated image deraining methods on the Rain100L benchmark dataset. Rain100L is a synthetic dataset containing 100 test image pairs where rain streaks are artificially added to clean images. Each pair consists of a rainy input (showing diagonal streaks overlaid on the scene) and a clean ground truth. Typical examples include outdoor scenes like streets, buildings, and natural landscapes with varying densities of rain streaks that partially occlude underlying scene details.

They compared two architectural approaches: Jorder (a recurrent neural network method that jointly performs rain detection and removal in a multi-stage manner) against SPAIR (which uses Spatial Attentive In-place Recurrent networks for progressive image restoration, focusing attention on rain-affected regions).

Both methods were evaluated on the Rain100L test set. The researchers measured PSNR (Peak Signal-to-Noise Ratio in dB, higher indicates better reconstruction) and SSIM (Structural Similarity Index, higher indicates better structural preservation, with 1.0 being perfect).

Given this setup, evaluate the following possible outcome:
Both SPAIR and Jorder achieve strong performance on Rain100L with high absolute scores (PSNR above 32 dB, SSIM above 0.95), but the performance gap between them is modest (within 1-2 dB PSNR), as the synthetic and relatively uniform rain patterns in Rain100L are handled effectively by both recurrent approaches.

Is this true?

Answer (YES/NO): YES